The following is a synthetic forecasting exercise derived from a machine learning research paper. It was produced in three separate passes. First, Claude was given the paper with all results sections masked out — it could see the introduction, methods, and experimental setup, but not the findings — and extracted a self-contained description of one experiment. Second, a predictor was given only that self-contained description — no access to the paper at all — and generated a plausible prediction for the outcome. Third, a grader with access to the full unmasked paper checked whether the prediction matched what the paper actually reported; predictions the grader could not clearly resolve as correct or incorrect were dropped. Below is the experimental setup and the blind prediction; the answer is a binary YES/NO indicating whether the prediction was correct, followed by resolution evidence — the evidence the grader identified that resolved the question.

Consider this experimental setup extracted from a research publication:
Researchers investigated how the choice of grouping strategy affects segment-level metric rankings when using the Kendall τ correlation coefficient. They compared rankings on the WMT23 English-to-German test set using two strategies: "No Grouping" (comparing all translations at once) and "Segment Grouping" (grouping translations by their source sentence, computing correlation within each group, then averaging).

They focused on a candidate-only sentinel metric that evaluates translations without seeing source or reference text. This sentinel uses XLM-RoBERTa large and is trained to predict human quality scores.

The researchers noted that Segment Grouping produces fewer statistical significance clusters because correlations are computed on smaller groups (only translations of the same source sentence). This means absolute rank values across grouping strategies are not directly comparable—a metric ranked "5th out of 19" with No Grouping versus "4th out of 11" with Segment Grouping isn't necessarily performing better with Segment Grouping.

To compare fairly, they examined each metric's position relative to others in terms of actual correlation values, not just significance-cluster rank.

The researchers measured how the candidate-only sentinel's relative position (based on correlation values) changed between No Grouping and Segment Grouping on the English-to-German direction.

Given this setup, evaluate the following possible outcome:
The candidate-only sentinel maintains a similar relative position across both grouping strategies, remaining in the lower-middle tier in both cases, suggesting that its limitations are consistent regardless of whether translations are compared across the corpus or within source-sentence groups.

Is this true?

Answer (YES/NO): NO